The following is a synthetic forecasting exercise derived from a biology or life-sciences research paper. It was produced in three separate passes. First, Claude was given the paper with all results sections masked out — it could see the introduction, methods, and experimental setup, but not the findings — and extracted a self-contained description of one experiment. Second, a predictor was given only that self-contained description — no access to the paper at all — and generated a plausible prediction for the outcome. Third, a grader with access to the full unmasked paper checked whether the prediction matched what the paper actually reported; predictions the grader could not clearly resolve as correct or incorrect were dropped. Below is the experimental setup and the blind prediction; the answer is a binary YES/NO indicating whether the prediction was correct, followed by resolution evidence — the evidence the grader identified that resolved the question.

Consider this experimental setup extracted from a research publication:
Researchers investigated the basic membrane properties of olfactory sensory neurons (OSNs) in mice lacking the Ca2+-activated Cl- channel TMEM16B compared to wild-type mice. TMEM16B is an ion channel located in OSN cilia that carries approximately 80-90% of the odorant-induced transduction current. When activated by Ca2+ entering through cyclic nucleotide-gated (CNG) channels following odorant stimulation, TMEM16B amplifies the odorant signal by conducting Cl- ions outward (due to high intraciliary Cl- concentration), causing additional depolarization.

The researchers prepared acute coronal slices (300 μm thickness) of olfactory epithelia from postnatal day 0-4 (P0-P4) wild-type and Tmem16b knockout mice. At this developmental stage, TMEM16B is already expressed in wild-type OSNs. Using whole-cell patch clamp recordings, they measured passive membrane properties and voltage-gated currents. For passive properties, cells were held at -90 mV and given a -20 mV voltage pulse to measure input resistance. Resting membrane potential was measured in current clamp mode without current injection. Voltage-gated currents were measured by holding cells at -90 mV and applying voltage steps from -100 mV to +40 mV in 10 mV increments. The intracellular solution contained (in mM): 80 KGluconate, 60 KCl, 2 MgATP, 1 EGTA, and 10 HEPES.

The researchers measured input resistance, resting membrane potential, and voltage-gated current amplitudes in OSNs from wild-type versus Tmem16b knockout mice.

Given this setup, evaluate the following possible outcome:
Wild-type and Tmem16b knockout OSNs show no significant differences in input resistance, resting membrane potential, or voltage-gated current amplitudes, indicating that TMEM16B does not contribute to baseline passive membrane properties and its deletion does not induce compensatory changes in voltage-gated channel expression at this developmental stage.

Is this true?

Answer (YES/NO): YES